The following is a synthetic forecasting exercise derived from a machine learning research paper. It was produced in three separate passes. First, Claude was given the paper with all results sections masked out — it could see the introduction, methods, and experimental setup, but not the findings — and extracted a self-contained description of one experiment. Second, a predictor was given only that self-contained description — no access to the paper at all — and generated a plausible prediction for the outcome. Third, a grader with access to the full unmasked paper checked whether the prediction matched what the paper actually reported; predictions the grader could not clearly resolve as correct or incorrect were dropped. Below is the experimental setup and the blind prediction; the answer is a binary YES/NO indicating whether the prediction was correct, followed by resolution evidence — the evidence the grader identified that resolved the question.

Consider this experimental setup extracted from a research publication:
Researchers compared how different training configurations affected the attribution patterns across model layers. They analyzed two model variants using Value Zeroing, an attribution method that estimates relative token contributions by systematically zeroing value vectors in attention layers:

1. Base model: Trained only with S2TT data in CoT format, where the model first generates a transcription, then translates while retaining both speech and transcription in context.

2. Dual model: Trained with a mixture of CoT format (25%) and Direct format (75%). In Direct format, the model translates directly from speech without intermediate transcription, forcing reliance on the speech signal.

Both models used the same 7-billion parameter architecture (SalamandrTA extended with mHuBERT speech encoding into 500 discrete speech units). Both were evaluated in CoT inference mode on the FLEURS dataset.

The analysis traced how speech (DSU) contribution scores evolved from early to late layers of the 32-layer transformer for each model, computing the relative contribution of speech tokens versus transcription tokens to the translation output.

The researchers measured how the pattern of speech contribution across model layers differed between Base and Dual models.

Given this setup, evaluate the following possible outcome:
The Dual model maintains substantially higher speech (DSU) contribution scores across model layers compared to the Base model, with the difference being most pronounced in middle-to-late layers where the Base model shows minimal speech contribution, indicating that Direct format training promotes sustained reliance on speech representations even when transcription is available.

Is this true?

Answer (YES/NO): YES